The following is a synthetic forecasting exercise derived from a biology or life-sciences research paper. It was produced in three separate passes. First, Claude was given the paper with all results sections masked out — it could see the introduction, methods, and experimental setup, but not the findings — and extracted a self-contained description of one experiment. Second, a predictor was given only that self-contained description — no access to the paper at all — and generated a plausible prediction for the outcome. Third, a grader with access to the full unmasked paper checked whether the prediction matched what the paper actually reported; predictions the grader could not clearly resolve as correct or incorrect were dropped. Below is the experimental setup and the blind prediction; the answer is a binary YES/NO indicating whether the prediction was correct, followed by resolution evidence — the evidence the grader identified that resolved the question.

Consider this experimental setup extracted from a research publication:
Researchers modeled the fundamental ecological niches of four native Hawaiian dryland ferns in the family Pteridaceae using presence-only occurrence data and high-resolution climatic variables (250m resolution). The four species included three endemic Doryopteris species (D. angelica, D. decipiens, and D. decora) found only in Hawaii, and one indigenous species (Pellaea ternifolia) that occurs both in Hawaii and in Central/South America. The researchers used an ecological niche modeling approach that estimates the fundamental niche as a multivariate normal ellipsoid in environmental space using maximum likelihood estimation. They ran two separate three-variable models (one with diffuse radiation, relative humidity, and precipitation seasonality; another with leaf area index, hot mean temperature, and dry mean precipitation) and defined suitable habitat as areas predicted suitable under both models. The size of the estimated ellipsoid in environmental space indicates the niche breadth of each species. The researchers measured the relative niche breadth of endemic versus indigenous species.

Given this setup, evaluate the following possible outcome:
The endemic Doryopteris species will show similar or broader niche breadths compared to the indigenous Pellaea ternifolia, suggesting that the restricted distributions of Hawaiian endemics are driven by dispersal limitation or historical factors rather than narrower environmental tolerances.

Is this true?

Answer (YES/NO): NO